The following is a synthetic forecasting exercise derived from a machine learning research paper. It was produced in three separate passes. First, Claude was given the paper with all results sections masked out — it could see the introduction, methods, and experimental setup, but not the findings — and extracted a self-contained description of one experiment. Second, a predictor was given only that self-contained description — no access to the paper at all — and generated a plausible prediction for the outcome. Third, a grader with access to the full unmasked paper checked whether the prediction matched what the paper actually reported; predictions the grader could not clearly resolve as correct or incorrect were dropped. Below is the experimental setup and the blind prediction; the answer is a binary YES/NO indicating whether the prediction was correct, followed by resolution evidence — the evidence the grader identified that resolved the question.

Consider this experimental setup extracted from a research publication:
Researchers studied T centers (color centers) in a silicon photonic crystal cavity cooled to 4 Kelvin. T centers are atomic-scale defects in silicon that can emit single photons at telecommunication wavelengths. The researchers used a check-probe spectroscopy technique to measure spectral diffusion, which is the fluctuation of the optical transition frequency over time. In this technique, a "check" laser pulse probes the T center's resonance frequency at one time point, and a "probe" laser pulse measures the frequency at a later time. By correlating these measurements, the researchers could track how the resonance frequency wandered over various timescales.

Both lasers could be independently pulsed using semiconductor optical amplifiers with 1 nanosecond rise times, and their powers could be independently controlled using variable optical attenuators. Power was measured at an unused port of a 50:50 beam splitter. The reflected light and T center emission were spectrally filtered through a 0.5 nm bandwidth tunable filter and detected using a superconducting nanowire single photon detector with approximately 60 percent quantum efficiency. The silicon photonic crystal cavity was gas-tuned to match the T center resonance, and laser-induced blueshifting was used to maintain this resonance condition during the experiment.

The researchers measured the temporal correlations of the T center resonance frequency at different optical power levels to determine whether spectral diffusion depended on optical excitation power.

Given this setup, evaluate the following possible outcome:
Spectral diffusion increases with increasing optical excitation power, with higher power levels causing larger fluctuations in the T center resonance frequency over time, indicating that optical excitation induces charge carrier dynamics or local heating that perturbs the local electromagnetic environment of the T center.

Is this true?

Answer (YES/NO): YES